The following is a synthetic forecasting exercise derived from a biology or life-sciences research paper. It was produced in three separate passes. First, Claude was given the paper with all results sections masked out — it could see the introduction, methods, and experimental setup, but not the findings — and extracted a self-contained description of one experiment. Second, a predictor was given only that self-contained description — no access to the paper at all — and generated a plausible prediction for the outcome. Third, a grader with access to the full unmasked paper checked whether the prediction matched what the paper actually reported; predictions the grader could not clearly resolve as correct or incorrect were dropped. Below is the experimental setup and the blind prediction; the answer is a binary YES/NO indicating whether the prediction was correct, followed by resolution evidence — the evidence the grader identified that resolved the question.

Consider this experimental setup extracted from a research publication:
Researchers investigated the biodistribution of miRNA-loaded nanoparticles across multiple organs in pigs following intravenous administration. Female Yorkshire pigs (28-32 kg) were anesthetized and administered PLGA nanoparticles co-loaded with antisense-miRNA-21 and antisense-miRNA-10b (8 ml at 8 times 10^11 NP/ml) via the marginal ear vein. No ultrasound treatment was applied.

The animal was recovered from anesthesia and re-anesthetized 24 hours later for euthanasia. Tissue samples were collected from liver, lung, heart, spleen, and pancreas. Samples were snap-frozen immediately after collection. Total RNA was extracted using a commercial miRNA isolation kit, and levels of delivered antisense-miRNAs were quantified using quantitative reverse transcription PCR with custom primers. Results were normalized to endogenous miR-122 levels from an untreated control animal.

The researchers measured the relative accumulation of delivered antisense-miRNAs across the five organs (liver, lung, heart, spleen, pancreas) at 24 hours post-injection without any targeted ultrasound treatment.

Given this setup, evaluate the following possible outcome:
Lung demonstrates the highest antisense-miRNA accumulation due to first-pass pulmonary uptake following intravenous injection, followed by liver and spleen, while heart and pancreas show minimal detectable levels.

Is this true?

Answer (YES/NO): NO